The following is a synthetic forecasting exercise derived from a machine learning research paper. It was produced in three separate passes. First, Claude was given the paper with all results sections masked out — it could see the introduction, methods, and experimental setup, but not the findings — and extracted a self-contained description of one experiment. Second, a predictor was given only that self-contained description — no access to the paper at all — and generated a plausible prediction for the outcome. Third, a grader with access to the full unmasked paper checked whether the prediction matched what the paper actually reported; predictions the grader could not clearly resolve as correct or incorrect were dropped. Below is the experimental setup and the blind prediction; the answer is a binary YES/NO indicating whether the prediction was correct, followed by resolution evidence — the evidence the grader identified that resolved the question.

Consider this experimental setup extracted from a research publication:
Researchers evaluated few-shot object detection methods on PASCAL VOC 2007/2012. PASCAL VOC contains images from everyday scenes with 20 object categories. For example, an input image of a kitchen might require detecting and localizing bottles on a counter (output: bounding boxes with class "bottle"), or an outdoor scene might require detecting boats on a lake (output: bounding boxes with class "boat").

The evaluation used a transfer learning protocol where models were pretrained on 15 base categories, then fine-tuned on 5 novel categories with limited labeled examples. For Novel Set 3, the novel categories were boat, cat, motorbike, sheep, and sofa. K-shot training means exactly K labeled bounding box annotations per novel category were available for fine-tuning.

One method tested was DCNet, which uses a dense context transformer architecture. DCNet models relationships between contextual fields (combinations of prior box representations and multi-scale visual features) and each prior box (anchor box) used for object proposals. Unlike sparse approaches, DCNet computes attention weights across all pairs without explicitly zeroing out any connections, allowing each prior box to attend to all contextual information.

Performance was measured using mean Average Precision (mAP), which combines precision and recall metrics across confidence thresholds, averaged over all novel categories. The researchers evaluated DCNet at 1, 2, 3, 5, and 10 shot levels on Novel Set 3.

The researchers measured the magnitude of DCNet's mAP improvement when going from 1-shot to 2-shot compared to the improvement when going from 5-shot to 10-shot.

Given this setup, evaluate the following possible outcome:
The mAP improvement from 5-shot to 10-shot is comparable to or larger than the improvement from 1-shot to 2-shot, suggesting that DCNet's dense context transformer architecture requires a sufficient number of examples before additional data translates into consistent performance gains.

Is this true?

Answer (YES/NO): YES